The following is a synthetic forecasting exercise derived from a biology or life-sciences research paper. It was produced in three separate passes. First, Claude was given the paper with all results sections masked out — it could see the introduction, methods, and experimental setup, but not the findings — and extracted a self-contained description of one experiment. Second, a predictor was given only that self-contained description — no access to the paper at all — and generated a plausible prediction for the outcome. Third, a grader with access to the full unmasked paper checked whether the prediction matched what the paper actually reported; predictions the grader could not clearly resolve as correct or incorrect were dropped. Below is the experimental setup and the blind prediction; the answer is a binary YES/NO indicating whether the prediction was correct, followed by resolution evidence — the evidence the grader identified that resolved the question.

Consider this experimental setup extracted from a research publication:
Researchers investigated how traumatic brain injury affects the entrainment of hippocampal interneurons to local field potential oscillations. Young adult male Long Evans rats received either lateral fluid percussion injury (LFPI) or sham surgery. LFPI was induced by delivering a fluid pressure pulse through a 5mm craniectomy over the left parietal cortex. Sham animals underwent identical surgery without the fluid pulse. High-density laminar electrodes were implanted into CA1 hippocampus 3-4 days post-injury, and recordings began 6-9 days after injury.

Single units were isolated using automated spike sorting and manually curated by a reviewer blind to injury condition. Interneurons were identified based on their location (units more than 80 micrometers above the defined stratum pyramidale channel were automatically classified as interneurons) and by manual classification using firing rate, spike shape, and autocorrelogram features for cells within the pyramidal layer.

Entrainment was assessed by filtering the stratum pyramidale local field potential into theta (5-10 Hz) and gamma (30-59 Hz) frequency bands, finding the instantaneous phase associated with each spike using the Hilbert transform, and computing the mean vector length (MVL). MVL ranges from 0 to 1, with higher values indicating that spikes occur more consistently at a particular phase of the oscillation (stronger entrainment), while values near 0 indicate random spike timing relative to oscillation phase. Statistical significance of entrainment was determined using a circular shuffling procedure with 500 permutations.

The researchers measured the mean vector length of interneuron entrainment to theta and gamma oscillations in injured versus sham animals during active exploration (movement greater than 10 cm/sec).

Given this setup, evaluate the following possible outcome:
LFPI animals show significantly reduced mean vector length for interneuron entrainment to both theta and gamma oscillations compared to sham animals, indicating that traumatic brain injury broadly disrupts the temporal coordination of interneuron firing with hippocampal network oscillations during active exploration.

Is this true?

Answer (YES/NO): NO